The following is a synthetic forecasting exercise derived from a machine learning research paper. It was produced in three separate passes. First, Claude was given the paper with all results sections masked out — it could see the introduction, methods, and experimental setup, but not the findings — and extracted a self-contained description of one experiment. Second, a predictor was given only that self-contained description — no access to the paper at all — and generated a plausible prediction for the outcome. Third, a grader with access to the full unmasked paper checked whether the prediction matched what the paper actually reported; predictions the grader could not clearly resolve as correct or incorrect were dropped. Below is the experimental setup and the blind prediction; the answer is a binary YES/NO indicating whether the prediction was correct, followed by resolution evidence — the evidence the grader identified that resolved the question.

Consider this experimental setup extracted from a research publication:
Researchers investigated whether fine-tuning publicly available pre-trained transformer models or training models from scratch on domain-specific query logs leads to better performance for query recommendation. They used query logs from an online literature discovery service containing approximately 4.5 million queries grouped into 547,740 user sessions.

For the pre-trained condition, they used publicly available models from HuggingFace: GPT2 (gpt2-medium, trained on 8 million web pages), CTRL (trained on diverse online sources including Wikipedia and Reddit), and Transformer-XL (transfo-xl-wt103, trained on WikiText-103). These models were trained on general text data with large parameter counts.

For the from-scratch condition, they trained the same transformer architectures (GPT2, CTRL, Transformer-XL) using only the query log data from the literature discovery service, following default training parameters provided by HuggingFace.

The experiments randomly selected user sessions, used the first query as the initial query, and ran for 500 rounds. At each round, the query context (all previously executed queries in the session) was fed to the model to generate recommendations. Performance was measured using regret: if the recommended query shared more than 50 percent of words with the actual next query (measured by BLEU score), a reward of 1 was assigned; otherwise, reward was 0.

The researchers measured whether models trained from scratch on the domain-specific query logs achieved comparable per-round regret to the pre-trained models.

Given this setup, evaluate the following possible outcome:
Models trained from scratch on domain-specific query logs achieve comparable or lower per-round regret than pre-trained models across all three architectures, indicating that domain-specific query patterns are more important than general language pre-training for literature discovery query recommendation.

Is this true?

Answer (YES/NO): NO